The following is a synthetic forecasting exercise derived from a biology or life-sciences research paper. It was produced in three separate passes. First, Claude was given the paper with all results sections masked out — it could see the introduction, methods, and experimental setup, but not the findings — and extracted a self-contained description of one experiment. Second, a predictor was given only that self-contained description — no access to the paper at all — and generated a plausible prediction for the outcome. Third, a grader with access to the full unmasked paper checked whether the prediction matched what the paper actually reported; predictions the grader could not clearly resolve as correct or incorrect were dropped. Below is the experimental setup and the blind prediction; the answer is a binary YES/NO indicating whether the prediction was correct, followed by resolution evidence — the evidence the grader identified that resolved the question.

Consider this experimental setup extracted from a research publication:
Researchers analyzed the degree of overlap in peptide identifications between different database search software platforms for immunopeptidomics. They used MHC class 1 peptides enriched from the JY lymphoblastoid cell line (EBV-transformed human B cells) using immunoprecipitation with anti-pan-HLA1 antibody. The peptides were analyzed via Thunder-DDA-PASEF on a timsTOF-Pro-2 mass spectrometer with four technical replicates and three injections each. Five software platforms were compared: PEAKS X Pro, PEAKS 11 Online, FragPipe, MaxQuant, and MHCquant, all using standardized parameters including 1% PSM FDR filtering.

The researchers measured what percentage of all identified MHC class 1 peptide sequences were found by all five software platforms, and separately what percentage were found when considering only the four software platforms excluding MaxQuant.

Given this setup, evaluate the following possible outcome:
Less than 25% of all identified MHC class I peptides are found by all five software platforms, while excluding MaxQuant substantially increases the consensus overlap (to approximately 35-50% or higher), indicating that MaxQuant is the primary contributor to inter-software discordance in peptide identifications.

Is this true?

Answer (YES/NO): NO